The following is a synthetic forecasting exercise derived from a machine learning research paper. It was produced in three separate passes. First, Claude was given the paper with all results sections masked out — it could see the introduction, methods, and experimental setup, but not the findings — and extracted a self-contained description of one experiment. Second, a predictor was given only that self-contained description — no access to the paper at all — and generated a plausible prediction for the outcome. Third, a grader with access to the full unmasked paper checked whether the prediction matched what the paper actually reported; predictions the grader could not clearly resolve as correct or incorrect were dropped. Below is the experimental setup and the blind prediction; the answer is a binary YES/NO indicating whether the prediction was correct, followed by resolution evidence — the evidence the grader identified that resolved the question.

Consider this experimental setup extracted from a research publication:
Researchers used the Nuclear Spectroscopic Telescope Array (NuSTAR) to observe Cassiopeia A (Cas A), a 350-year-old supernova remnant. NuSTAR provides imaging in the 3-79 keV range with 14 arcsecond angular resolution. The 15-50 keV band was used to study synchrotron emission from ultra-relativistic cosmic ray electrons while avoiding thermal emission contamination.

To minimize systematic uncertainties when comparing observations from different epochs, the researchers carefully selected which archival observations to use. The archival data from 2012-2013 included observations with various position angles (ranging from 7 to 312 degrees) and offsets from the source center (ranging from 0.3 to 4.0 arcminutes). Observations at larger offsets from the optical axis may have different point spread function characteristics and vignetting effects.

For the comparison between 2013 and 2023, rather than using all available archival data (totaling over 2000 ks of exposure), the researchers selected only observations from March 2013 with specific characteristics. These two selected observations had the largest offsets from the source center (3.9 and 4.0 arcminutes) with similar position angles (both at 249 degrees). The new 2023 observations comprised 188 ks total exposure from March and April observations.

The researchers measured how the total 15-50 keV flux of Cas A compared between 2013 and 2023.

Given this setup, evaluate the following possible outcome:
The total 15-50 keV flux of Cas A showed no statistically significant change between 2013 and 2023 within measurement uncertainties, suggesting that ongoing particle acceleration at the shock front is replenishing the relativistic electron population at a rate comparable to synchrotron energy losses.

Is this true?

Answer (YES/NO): NO